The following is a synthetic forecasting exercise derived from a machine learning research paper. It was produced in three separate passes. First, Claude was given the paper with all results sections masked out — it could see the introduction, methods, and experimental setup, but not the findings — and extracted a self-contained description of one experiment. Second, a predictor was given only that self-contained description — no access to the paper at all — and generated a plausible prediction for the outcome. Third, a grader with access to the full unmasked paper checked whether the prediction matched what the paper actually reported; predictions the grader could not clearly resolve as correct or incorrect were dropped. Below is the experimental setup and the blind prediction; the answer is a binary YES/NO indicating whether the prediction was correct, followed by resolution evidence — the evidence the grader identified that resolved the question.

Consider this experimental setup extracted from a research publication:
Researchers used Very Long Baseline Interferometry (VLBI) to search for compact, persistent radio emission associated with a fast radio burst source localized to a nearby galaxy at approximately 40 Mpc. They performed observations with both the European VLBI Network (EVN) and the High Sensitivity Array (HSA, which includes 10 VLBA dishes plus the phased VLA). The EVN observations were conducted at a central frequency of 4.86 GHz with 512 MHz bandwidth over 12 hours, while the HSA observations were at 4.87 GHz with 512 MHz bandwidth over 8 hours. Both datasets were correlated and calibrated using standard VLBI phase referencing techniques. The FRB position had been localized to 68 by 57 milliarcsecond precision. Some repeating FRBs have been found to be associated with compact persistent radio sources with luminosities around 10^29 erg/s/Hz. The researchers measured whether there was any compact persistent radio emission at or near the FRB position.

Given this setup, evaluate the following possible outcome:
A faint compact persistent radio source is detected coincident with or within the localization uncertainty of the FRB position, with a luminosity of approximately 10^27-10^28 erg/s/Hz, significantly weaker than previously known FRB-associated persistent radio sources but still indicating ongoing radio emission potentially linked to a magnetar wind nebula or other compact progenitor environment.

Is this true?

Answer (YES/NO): NO